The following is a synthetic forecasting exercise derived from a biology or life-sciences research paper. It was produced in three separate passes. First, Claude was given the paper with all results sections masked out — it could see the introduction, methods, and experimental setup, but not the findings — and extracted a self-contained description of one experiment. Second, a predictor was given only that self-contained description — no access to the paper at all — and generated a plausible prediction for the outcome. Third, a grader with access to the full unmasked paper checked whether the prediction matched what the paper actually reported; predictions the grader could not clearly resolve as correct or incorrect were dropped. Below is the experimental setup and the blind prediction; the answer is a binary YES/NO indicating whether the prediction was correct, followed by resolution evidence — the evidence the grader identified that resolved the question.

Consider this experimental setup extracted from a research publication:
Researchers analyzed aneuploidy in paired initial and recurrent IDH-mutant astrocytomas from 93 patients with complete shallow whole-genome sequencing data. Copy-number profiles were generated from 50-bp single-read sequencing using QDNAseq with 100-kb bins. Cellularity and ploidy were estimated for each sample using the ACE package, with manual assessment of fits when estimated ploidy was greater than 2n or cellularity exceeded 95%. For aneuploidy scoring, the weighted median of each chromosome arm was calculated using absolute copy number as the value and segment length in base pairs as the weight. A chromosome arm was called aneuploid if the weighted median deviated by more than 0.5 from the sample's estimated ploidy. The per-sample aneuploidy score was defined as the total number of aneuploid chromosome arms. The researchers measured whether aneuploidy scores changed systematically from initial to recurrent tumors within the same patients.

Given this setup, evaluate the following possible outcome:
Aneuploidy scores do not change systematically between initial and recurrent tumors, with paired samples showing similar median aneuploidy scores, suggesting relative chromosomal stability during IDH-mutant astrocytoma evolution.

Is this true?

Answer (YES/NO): NO